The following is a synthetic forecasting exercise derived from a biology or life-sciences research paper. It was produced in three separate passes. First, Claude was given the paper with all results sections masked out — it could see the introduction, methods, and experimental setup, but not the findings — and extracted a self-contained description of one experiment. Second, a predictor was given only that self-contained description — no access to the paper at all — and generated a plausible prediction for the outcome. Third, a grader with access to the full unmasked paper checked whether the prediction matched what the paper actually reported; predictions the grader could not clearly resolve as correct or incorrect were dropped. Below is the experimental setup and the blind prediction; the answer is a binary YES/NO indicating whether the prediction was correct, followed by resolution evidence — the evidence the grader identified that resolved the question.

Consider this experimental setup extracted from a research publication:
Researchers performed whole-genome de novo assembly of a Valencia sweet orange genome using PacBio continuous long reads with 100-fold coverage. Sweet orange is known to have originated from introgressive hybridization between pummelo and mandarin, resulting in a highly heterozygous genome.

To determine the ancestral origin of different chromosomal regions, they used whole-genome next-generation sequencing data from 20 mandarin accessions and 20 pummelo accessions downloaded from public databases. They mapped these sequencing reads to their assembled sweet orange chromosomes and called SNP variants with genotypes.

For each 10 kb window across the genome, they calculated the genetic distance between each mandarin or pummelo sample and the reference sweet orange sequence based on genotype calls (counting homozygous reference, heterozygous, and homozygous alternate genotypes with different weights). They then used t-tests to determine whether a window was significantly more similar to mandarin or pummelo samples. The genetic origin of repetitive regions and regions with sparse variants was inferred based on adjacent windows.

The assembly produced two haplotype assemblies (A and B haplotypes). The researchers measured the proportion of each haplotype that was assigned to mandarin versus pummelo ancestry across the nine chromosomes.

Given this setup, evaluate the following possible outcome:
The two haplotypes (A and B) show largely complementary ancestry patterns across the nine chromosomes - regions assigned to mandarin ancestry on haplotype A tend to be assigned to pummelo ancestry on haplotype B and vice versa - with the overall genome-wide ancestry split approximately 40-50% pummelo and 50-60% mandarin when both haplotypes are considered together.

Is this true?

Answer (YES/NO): YES